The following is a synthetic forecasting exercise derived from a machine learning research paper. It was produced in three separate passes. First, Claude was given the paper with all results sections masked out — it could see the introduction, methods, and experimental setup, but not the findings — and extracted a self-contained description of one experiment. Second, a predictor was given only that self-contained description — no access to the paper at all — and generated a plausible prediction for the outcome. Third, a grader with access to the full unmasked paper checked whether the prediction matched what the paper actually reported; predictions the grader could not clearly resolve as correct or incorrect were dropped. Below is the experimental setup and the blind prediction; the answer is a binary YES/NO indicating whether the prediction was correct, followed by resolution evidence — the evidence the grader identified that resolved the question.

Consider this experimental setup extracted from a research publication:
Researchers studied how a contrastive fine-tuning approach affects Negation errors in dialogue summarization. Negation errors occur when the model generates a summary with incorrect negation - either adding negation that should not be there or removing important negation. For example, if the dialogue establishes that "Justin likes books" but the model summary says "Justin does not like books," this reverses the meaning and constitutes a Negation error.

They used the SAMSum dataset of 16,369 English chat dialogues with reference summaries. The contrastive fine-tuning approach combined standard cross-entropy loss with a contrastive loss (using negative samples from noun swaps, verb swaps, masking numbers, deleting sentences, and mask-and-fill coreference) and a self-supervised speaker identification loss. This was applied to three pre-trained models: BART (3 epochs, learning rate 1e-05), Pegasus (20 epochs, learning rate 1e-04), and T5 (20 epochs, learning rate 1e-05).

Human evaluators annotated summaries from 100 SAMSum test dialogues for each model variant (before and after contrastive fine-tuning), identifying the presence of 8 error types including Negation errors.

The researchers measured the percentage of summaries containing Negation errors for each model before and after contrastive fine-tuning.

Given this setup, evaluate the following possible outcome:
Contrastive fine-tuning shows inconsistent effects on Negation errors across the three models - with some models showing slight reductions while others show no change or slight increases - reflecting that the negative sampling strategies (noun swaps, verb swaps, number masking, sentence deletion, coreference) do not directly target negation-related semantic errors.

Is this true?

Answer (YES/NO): NO